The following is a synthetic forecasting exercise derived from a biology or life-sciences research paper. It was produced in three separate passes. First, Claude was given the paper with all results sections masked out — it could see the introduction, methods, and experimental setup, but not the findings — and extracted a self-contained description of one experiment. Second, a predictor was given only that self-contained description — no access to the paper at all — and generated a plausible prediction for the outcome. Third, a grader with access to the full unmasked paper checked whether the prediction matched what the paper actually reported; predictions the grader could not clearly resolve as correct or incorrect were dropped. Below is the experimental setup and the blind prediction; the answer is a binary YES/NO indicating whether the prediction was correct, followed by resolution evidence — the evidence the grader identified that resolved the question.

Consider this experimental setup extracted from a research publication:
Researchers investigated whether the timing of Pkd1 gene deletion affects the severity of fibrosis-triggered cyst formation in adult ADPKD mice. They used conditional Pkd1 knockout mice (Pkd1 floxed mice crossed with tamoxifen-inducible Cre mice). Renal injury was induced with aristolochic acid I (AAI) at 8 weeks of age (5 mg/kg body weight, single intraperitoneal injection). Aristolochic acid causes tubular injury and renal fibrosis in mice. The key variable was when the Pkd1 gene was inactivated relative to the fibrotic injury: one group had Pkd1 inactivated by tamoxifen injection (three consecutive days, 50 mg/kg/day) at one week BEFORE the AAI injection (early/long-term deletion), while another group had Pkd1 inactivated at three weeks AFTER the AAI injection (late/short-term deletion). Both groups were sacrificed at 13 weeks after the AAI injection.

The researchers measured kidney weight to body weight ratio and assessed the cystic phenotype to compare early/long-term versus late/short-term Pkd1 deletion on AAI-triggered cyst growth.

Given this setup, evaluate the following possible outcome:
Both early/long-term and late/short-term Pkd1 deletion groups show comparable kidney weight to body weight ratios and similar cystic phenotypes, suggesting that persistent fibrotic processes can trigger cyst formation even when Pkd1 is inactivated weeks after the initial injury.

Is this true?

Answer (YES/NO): NO